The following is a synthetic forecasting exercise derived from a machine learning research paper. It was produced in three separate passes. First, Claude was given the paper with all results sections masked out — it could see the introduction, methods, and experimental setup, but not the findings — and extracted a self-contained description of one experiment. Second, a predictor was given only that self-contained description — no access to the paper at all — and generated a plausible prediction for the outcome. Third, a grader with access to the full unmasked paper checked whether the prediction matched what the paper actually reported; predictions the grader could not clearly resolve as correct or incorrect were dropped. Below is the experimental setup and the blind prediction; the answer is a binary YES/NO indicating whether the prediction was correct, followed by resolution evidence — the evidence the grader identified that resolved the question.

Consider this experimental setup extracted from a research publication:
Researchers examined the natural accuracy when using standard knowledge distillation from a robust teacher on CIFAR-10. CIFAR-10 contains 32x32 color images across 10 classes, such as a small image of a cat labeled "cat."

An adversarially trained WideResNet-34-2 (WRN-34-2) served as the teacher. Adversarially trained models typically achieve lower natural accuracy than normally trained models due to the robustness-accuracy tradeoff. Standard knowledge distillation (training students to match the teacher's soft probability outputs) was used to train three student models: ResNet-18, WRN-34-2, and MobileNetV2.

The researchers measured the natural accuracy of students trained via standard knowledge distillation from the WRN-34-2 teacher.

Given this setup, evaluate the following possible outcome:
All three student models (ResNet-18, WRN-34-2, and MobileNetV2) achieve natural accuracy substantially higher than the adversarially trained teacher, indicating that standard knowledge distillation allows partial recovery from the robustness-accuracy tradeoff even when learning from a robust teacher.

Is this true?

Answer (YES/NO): YES